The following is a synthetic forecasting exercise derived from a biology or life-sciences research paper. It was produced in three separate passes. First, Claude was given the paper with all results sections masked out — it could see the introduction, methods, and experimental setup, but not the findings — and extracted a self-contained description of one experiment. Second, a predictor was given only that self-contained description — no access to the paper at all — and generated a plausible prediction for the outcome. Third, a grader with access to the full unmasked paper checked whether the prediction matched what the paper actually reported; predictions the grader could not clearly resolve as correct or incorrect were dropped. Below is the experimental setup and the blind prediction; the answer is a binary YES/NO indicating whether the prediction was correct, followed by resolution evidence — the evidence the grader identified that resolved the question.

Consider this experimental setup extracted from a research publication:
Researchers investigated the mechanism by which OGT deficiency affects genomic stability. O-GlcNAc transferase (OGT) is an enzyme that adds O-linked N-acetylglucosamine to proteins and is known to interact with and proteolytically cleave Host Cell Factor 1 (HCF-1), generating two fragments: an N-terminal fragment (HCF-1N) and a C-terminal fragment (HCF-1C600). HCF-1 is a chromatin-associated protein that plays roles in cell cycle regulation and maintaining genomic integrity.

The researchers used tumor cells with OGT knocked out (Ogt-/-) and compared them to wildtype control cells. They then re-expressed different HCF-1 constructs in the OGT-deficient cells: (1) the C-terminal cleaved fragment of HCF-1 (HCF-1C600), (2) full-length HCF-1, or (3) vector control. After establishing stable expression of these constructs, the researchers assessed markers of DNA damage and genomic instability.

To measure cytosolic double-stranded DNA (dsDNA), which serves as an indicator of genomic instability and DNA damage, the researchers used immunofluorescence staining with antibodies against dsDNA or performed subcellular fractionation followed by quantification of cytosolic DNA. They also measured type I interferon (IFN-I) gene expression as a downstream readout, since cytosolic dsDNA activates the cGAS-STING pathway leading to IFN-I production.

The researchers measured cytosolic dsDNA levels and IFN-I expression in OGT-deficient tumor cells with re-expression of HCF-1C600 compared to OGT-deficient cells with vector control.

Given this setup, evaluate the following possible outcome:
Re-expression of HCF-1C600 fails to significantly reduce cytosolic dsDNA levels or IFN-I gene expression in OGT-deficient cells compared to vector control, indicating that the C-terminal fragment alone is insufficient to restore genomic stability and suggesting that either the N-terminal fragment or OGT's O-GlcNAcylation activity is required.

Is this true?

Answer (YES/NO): NO